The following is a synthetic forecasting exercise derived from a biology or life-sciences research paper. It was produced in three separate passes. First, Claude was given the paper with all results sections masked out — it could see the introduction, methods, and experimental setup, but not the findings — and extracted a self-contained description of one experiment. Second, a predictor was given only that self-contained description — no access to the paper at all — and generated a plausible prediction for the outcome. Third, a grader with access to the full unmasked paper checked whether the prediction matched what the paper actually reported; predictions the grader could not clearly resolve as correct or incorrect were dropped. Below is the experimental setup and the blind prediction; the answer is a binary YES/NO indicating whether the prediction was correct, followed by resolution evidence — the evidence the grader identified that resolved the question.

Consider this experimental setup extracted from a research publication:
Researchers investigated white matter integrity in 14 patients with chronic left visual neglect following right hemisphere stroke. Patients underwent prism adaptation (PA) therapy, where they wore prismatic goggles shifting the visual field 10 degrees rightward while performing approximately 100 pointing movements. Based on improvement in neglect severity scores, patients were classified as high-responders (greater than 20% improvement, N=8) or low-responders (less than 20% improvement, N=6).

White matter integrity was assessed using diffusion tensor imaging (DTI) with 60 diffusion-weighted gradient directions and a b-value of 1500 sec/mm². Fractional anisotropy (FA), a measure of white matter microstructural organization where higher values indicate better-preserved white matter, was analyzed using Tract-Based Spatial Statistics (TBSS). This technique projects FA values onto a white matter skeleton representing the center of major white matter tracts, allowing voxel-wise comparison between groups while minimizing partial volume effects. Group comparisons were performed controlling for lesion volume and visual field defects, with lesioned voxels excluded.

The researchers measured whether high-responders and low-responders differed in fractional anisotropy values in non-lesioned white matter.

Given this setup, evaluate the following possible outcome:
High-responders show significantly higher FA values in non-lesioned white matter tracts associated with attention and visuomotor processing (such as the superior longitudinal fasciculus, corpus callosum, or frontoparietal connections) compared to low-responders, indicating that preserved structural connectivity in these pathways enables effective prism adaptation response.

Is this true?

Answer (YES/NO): YES